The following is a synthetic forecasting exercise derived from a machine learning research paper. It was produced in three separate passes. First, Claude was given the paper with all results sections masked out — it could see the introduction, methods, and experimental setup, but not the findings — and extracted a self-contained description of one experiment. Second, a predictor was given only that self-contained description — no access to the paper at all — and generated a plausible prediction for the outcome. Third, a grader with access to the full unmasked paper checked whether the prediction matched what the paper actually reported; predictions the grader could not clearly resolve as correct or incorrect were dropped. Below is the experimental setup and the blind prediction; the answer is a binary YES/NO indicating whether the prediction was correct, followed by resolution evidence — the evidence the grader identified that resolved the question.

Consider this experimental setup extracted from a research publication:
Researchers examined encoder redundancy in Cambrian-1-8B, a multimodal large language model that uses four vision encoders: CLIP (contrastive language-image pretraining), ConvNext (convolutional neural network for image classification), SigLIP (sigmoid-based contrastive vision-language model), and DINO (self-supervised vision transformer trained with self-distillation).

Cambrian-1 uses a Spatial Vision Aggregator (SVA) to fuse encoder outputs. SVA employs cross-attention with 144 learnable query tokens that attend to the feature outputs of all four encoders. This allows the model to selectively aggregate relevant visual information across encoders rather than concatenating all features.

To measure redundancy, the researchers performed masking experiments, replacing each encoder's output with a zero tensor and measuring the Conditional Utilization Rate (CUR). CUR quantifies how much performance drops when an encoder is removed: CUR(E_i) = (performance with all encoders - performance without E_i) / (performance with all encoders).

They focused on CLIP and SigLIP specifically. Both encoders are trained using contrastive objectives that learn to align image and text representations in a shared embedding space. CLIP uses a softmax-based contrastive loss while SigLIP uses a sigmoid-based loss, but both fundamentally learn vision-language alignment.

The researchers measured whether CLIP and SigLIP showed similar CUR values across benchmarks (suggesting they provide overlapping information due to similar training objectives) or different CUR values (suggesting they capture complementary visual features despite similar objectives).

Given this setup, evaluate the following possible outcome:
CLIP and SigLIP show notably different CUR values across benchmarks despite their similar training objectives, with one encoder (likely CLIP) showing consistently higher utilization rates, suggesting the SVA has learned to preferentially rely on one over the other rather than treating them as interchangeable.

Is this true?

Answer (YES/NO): NO